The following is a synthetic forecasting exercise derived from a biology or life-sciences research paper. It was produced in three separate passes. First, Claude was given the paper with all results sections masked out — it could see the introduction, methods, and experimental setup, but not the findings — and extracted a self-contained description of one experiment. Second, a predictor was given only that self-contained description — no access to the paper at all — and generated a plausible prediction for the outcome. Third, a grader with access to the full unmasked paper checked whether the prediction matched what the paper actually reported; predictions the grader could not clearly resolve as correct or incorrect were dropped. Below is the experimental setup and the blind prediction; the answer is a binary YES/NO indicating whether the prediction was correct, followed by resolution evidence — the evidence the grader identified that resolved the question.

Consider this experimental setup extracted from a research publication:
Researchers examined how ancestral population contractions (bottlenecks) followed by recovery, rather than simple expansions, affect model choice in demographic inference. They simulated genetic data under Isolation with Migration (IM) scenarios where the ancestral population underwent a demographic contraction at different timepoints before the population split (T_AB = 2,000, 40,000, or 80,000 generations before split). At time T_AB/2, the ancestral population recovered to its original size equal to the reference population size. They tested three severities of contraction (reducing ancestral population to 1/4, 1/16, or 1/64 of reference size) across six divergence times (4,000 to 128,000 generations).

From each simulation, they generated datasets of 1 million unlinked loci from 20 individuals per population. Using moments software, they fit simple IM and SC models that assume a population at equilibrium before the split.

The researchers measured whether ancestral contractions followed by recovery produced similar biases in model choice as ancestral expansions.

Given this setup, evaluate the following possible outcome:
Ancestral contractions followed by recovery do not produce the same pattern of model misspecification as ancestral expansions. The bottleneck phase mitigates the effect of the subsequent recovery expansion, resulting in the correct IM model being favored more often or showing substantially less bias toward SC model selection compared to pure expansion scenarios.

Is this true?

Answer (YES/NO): NO